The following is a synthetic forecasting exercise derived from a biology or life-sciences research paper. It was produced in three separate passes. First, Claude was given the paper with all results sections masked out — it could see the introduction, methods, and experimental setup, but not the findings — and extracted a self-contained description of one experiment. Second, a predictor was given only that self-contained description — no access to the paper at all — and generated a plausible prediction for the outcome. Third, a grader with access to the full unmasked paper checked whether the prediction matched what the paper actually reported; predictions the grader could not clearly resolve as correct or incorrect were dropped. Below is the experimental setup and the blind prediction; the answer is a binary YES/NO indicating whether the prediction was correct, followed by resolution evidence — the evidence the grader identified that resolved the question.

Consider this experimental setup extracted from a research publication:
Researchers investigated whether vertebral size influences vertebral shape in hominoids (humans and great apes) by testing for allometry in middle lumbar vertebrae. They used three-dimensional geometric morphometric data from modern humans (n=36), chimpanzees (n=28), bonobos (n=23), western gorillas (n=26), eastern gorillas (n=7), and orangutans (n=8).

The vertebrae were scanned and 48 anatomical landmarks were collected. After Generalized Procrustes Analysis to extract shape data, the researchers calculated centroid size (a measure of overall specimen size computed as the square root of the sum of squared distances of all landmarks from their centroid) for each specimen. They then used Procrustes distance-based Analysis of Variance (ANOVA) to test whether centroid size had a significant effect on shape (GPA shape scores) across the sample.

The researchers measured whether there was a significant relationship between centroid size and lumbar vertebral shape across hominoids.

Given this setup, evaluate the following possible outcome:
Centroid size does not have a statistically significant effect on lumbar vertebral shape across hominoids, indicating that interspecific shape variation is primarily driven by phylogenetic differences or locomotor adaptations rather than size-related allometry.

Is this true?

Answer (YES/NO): NO